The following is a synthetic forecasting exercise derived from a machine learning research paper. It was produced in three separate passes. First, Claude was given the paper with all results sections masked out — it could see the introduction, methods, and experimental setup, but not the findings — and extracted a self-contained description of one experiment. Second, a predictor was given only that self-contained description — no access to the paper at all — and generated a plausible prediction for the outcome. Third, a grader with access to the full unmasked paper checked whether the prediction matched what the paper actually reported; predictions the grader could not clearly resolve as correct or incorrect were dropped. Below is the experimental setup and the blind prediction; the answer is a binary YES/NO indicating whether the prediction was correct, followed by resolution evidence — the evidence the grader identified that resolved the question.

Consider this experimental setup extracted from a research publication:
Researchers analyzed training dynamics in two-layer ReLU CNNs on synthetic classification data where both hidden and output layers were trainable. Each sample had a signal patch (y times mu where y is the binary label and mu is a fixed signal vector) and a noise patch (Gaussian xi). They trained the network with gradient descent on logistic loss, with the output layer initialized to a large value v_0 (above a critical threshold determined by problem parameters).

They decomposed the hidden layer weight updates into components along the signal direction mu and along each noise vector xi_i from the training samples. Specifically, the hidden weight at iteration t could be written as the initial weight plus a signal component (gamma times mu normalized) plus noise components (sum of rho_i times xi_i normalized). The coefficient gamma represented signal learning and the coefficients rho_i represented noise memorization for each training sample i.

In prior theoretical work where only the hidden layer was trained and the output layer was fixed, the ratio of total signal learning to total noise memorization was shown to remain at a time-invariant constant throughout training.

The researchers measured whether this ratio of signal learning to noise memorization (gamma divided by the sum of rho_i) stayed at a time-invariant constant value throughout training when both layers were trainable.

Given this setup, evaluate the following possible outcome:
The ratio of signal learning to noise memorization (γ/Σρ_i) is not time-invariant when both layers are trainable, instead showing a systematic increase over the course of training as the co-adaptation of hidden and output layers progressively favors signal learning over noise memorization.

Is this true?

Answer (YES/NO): NO